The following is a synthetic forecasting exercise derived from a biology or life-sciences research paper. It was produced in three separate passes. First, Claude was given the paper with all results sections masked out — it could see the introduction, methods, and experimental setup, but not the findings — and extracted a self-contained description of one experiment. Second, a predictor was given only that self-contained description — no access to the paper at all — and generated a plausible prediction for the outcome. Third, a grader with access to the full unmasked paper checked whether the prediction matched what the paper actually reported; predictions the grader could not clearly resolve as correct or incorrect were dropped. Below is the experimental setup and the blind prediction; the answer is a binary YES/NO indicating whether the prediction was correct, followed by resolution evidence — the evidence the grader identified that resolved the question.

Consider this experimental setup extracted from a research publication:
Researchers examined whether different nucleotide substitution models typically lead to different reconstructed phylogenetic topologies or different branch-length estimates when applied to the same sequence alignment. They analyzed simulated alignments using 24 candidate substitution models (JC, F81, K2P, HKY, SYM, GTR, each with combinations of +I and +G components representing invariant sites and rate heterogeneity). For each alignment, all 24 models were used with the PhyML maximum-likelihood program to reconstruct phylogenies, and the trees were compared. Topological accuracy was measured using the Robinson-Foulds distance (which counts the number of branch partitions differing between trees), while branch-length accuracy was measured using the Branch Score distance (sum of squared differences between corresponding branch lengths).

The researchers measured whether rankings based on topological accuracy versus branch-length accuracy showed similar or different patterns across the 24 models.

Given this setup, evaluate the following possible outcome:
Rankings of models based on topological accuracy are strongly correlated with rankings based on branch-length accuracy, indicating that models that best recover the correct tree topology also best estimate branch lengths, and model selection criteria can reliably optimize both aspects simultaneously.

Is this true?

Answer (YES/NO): NO